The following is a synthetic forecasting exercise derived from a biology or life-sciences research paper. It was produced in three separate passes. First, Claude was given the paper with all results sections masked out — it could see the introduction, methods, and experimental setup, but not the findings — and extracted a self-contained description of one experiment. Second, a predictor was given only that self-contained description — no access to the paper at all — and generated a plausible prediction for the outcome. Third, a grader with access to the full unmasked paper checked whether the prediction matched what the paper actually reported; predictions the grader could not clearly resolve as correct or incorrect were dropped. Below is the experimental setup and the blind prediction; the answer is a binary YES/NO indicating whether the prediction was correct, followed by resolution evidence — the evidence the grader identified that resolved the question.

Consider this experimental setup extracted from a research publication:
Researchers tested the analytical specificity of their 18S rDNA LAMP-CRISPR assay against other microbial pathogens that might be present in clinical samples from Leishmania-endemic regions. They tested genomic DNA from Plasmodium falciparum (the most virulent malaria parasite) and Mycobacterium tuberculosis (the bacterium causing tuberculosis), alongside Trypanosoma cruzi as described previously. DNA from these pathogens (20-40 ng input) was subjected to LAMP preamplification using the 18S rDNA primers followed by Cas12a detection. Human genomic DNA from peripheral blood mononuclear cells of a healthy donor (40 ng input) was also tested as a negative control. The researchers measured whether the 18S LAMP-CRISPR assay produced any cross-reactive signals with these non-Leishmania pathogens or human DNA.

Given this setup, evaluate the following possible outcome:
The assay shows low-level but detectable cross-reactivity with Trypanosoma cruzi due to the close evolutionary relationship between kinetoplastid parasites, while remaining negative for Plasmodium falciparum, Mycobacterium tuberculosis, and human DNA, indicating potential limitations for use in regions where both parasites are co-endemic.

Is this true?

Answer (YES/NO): NO